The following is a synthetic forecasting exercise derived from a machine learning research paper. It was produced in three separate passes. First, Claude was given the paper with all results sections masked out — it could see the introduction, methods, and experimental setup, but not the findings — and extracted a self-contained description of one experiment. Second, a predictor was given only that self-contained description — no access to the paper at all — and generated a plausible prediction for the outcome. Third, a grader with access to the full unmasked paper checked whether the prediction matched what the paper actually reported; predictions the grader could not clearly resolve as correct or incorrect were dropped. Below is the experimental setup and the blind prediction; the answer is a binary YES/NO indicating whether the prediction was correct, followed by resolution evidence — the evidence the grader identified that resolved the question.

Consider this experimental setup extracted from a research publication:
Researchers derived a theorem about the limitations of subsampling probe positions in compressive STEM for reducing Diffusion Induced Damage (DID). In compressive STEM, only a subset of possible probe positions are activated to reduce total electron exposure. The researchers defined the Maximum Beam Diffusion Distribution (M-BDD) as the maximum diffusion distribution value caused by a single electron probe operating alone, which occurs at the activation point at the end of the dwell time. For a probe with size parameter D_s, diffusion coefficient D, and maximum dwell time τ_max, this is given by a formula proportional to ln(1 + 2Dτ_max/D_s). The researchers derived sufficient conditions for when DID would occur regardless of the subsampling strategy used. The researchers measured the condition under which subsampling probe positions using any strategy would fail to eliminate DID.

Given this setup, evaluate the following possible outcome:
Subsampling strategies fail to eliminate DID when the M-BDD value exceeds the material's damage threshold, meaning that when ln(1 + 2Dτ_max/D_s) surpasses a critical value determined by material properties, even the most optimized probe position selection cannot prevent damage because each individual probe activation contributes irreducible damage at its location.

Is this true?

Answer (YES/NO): YES